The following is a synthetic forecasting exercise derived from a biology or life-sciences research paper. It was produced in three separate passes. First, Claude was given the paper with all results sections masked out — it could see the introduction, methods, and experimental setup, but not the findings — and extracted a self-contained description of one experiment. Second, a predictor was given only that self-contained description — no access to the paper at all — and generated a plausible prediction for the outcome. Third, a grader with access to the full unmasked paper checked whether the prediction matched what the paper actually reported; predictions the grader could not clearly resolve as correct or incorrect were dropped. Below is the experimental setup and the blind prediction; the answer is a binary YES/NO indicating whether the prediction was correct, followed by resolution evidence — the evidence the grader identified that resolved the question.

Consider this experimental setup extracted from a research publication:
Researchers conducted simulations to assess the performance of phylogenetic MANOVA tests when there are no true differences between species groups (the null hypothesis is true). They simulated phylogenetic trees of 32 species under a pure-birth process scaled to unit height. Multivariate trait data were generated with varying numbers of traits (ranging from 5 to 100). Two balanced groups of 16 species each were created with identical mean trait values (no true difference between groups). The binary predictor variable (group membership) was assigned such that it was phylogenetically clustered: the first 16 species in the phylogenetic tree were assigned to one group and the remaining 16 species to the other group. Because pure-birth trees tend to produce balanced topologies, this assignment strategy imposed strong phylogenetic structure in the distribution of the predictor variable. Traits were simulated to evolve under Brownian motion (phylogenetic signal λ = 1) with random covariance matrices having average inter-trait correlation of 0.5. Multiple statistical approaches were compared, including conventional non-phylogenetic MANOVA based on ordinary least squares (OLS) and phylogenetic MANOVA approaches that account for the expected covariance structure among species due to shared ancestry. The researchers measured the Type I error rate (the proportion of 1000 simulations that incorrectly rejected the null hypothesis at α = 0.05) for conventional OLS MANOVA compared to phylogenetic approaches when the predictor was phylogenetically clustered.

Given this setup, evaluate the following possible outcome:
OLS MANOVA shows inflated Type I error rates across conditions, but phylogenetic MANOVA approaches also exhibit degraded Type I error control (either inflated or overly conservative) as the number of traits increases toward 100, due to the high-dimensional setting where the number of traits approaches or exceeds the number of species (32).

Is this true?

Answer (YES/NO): NO